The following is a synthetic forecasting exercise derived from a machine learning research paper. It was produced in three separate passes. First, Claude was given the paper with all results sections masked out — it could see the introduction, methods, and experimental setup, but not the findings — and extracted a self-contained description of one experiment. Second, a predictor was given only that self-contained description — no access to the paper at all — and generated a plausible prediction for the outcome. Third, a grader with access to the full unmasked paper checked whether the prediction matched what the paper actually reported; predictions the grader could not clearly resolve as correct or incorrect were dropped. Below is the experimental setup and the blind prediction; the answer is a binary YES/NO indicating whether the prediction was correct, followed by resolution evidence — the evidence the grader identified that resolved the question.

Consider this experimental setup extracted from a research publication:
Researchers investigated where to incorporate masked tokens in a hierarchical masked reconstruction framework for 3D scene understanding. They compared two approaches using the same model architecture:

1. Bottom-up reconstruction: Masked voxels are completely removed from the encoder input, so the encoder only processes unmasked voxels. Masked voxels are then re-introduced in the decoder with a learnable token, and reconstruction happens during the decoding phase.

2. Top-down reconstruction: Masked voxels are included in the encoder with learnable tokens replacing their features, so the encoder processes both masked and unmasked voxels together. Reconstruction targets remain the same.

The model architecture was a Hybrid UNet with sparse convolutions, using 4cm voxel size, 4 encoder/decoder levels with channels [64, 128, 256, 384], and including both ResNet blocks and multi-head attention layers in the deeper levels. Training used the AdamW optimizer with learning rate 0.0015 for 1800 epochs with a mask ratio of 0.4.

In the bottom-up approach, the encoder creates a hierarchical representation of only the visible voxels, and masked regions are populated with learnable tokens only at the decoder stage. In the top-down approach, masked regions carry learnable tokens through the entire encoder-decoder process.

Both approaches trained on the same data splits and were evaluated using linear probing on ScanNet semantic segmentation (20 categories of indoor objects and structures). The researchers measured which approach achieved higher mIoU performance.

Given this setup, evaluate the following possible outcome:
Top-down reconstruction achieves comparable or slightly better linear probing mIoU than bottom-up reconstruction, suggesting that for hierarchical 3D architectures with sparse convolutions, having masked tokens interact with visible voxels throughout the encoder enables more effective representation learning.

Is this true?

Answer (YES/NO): NO